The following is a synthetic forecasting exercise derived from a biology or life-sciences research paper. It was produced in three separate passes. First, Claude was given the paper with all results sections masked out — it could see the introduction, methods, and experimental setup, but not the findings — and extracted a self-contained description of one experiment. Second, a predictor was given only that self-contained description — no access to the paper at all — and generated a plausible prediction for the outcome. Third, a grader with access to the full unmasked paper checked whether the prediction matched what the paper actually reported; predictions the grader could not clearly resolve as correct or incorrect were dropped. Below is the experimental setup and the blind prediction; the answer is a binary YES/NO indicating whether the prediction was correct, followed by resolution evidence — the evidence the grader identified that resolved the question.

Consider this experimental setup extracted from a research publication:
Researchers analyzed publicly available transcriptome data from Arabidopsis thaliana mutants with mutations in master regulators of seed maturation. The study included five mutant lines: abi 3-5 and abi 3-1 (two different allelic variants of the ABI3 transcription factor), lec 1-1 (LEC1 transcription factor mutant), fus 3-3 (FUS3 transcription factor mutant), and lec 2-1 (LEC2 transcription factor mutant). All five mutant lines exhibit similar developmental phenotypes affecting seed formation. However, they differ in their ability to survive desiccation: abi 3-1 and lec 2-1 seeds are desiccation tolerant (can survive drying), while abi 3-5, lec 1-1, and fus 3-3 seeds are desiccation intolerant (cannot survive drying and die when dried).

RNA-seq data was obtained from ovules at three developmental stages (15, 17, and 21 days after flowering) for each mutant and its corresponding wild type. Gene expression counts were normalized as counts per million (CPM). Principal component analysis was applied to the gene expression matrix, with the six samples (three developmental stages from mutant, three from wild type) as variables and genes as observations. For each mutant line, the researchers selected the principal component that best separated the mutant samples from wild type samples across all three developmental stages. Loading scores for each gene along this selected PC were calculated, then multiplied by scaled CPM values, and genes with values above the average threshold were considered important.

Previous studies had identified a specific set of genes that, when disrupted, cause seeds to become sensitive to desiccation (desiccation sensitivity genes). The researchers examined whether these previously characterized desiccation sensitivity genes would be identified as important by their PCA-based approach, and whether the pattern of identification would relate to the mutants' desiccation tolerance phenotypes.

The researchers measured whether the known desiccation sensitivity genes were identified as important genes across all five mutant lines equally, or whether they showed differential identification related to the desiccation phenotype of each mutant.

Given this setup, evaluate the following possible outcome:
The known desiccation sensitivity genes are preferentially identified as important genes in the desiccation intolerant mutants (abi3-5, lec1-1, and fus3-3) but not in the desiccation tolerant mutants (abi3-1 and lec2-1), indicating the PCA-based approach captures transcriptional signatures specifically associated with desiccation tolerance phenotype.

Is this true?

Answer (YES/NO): YES